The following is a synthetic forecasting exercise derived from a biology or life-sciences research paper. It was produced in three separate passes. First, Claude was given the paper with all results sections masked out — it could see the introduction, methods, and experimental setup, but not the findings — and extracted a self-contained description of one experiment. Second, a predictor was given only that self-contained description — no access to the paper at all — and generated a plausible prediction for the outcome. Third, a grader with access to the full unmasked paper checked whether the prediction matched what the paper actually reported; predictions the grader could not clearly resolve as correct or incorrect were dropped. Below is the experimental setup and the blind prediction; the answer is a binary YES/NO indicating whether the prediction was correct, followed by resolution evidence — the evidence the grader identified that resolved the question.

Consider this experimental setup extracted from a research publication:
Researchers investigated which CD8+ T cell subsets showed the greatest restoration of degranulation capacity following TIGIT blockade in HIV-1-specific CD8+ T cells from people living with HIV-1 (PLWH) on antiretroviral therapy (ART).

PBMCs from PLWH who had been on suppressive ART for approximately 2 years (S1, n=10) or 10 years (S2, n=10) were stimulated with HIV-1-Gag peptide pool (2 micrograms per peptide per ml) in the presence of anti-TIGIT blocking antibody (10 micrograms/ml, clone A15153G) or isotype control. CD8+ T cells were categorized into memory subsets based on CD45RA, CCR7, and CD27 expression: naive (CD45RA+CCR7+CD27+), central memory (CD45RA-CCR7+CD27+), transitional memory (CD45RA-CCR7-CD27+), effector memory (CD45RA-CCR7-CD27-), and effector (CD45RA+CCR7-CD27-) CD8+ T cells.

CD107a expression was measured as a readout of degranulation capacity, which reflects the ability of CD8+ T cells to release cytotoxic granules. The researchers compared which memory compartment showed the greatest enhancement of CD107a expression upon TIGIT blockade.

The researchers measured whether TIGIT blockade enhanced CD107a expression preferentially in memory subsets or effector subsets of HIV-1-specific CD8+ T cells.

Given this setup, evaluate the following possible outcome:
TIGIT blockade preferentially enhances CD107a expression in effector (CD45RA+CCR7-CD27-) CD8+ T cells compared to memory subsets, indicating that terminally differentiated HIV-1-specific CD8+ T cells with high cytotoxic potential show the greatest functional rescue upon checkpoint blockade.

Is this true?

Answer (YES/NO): NO